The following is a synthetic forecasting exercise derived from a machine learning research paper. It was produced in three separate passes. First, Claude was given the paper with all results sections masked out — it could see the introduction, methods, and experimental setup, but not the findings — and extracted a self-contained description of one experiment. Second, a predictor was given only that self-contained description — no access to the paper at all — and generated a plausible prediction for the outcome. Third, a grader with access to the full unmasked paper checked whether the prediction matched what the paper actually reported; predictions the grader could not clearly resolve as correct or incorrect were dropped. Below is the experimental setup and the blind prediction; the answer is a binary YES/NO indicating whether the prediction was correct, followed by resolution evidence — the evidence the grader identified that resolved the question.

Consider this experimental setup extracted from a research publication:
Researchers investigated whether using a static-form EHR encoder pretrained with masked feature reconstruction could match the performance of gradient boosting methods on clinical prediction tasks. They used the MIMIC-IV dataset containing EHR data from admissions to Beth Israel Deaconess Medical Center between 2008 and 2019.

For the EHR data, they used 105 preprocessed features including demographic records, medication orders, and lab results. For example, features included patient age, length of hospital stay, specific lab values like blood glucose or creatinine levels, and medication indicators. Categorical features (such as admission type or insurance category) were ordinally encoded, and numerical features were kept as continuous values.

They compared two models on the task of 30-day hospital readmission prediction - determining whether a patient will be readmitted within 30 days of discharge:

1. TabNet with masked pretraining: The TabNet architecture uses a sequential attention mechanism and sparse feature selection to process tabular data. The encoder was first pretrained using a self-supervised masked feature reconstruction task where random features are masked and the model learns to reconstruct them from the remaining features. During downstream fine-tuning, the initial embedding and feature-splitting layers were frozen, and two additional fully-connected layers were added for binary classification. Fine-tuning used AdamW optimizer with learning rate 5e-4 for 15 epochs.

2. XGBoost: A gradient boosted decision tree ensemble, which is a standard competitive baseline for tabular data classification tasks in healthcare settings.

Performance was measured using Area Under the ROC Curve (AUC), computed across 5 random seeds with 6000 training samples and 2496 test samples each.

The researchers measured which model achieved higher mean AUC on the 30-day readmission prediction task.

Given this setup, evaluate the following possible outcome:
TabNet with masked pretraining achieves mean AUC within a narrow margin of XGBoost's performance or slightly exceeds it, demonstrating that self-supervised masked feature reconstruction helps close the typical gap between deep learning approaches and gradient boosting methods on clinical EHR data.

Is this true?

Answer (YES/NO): NO